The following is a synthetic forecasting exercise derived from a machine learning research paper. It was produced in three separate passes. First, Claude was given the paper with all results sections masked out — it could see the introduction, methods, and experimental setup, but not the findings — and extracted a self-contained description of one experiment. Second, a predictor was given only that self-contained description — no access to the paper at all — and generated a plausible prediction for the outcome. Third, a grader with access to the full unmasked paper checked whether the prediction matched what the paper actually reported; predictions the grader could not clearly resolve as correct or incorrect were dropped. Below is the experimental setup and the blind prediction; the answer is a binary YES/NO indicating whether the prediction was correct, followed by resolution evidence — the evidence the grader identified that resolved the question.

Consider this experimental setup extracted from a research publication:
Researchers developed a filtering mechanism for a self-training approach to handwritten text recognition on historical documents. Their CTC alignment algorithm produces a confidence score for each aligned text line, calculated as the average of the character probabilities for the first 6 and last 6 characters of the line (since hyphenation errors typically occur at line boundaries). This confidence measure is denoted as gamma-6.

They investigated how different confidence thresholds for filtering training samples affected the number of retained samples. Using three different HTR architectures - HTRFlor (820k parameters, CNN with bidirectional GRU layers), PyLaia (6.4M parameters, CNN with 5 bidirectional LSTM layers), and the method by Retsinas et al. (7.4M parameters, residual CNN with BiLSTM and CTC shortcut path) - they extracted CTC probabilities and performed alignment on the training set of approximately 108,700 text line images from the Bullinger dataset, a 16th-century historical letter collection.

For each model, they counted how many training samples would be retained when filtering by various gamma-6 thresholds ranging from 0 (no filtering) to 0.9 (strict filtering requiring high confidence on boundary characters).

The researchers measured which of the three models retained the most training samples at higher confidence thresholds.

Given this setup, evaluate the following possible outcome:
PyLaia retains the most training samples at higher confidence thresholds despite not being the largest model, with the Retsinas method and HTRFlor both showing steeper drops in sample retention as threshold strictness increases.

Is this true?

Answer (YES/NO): NO